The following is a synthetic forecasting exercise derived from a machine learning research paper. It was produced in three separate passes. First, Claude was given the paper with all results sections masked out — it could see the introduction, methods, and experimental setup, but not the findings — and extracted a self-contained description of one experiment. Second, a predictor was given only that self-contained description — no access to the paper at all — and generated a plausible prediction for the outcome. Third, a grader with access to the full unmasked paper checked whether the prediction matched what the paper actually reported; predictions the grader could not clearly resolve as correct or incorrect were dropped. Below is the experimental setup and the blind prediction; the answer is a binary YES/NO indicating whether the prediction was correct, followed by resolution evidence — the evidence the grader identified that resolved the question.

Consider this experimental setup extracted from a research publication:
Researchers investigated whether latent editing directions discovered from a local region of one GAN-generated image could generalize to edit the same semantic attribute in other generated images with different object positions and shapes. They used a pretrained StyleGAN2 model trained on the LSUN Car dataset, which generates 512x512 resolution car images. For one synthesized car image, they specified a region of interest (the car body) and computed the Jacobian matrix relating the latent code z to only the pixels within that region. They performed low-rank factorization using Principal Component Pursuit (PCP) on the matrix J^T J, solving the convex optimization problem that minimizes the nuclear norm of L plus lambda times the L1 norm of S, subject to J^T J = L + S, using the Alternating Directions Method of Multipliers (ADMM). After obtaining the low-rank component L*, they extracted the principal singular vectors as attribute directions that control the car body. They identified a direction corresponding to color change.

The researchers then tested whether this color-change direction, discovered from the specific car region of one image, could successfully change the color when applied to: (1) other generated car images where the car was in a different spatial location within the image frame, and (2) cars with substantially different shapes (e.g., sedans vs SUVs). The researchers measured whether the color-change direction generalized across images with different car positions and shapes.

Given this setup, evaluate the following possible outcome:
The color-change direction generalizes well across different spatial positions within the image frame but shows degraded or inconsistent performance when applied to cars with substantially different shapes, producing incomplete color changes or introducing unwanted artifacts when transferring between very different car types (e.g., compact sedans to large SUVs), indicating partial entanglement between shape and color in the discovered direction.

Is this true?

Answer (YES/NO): NO